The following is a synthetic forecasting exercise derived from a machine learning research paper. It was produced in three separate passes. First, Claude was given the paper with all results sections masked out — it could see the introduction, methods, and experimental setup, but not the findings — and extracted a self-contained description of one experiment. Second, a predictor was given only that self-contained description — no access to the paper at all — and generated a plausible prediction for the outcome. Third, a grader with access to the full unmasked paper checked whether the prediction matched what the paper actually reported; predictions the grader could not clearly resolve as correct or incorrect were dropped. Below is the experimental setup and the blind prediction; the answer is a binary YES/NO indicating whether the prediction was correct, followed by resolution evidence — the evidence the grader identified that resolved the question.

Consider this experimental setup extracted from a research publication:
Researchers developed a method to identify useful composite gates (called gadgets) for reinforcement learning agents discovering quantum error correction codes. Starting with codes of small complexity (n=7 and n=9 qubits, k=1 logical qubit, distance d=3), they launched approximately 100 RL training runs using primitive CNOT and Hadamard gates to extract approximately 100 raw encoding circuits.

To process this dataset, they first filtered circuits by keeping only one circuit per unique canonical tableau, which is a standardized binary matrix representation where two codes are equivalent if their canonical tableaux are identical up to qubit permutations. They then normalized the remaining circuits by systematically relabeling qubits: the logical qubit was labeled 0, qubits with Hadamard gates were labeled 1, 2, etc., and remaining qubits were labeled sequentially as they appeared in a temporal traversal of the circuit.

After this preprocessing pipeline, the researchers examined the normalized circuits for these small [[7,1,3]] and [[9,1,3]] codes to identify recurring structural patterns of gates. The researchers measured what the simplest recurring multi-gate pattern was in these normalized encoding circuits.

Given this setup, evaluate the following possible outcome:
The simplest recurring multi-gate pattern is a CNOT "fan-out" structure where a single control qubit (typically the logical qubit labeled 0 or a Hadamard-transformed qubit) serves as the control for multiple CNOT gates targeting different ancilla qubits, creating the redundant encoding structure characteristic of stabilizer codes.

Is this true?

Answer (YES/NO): NO